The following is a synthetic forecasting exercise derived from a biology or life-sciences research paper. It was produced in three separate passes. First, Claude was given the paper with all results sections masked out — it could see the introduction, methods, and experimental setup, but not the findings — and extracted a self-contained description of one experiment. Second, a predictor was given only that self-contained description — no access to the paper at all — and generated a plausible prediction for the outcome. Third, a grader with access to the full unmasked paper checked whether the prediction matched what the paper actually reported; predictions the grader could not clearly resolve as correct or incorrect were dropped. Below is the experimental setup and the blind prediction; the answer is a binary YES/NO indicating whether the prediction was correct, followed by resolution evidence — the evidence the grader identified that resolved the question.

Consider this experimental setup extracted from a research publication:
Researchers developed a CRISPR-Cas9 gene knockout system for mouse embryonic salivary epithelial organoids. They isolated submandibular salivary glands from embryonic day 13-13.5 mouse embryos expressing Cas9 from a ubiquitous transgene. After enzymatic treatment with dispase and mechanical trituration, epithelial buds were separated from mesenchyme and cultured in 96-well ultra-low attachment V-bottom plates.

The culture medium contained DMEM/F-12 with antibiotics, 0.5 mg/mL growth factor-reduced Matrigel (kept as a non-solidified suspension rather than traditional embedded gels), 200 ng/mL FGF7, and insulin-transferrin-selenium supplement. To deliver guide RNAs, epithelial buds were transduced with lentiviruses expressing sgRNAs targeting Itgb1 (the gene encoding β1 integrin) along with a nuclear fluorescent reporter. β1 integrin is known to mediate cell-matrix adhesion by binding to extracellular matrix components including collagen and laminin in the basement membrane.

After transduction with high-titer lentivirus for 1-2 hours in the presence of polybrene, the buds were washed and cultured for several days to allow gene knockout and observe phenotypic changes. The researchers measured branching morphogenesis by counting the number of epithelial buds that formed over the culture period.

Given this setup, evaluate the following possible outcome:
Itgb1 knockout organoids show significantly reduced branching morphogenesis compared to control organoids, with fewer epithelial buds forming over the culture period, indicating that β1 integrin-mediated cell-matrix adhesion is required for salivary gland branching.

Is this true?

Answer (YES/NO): YES